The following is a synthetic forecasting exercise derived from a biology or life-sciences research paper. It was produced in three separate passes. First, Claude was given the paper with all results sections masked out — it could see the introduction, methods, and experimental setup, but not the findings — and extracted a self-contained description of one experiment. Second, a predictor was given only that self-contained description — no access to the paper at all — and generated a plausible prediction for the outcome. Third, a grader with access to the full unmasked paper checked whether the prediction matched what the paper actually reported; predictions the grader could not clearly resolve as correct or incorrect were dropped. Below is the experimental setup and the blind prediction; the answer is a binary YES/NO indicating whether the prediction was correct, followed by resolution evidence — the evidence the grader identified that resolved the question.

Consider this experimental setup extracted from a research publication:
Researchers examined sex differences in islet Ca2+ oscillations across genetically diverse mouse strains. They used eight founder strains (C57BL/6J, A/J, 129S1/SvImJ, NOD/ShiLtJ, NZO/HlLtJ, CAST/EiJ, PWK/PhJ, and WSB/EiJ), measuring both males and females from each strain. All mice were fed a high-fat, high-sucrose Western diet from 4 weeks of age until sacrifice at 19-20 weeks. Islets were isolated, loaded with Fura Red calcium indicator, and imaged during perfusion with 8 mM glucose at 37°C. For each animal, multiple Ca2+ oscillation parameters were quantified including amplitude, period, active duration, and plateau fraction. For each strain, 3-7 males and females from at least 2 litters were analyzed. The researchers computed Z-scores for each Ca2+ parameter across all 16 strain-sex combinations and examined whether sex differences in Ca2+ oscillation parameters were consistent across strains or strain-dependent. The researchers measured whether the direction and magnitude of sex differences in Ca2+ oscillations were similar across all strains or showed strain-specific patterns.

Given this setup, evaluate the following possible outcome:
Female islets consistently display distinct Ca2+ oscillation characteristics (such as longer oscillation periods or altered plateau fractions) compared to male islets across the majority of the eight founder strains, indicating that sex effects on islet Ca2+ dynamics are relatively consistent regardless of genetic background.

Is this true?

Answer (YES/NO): NO